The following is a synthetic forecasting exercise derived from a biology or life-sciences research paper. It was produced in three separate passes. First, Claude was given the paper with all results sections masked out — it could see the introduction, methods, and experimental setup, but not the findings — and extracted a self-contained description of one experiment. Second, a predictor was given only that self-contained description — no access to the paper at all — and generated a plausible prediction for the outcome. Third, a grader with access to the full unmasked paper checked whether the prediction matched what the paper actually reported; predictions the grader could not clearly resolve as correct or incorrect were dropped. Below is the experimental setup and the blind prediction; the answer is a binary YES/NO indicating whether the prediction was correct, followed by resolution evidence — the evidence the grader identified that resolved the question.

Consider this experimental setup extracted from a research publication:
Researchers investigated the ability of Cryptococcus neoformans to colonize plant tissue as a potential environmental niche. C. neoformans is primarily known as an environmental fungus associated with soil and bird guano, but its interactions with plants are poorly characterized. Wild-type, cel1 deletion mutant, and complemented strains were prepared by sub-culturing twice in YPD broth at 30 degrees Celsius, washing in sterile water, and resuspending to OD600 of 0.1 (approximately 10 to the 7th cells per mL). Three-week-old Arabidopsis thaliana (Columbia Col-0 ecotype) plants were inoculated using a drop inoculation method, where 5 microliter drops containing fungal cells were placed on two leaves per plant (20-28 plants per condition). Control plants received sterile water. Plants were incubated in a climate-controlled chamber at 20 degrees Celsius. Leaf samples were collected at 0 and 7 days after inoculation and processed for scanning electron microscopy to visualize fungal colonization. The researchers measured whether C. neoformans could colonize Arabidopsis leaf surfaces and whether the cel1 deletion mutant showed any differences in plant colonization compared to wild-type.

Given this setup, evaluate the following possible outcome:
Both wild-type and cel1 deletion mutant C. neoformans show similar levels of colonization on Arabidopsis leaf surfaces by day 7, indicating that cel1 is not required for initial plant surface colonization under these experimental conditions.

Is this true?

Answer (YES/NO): NO